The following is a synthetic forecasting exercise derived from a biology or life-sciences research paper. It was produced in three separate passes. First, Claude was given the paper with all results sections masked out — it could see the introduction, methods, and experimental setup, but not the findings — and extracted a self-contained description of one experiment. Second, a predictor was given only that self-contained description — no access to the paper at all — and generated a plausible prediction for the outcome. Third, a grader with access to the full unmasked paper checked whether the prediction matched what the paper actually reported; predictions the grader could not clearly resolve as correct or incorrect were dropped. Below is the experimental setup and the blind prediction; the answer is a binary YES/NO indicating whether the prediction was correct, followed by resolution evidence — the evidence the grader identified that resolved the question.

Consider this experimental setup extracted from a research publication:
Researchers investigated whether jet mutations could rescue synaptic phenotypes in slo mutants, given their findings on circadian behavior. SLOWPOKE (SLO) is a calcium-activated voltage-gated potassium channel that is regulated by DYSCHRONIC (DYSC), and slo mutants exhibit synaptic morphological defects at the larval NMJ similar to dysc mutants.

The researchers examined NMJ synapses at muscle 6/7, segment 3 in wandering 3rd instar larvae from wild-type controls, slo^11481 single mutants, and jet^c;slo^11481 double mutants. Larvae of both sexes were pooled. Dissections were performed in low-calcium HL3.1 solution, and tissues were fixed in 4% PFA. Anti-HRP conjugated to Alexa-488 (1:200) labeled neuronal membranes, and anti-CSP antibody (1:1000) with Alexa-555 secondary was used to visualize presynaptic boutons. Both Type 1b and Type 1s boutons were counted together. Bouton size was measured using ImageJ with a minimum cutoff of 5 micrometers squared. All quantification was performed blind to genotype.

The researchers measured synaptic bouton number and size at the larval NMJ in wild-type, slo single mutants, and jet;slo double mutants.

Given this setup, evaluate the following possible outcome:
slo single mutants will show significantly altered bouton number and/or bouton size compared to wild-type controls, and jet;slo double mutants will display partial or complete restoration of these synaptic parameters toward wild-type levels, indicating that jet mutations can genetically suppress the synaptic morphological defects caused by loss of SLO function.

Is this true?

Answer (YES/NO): YES